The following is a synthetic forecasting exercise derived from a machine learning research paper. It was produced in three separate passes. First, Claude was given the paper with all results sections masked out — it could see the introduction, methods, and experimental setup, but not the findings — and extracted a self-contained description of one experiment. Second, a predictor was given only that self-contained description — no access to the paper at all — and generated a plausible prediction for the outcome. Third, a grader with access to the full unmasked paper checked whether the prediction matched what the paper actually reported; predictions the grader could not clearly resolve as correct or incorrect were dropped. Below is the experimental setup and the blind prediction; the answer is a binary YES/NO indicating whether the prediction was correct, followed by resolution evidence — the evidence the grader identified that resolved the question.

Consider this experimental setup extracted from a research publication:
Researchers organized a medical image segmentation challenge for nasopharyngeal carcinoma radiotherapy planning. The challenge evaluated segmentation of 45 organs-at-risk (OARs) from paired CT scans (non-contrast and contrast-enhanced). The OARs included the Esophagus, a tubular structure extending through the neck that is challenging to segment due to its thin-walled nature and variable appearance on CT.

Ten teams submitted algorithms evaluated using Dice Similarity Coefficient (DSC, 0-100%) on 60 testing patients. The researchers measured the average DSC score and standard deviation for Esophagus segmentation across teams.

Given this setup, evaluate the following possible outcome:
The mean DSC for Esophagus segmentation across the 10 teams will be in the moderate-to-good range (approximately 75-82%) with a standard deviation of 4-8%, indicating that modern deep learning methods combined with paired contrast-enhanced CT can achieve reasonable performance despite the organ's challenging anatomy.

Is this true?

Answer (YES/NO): NO